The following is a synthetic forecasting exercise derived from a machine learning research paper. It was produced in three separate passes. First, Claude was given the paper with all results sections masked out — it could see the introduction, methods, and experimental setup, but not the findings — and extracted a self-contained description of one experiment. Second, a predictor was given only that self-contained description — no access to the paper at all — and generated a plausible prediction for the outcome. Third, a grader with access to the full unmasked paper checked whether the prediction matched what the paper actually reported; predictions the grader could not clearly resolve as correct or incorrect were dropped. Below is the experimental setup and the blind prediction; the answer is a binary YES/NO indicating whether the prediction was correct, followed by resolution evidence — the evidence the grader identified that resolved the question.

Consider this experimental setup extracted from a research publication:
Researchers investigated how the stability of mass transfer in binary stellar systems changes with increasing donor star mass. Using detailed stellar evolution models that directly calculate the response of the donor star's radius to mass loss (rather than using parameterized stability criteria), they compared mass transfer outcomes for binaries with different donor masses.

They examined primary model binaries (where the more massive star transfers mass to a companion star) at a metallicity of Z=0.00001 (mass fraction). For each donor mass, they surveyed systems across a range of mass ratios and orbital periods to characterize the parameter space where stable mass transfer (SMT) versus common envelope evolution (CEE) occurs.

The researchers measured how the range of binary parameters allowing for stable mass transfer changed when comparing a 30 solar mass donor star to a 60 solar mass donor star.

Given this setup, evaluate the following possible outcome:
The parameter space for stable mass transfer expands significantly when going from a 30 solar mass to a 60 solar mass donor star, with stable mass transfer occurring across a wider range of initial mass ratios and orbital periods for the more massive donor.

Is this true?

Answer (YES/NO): YES